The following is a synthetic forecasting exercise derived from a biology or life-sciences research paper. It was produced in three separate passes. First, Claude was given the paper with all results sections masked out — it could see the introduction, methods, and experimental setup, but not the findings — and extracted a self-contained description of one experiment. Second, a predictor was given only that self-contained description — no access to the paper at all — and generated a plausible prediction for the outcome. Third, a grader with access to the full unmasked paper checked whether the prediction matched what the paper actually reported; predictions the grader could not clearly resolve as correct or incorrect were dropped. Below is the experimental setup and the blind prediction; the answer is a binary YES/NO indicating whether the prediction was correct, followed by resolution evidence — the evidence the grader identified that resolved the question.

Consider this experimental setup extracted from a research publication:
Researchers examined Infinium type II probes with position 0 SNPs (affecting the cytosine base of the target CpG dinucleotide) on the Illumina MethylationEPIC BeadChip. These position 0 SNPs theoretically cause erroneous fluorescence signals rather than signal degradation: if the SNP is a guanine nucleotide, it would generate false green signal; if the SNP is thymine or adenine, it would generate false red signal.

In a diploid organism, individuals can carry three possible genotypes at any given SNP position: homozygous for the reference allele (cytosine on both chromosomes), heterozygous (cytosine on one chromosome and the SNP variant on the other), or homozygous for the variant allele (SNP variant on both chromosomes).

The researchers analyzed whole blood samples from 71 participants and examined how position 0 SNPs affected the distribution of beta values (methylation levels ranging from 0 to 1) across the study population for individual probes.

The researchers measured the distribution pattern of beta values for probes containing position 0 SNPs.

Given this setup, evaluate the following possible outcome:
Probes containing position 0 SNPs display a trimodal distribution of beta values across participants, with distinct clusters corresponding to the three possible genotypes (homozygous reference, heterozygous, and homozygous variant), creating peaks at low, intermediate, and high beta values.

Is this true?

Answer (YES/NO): YES